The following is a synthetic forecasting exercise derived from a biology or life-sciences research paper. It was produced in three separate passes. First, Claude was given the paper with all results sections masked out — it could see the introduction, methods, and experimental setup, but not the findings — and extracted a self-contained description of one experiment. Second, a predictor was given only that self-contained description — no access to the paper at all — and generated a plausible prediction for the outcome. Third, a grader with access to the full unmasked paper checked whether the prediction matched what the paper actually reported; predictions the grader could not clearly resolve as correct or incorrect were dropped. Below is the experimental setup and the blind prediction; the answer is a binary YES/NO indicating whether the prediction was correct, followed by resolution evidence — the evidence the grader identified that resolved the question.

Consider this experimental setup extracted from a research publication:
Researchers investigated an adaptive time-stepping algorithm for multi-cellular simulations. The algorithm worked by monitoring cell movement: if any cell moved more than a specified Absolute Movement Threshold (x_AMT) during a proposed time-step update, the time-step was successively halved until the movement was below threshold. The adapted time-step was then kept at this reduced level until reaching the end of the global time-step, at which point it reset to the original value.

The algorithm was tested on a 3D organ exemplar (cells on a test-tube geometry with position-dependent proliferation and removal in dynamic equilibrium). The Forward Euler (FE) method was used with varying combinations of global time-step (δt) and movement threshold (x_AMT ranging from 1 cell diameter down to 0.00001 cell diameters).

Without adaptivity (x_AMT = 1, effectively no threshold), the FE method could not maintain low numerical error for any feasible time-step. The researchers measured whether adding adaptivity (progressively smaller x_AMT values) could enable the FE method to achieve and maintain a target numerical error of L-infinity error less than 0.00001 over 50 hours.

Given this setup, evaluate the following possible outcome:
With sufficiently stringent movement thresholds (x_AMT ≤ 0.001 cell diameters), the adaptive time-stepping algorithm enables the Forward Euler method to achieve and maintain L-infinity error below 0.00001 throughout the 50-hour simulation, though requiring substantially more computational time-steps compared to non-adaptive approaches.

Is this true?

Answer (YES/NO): NO